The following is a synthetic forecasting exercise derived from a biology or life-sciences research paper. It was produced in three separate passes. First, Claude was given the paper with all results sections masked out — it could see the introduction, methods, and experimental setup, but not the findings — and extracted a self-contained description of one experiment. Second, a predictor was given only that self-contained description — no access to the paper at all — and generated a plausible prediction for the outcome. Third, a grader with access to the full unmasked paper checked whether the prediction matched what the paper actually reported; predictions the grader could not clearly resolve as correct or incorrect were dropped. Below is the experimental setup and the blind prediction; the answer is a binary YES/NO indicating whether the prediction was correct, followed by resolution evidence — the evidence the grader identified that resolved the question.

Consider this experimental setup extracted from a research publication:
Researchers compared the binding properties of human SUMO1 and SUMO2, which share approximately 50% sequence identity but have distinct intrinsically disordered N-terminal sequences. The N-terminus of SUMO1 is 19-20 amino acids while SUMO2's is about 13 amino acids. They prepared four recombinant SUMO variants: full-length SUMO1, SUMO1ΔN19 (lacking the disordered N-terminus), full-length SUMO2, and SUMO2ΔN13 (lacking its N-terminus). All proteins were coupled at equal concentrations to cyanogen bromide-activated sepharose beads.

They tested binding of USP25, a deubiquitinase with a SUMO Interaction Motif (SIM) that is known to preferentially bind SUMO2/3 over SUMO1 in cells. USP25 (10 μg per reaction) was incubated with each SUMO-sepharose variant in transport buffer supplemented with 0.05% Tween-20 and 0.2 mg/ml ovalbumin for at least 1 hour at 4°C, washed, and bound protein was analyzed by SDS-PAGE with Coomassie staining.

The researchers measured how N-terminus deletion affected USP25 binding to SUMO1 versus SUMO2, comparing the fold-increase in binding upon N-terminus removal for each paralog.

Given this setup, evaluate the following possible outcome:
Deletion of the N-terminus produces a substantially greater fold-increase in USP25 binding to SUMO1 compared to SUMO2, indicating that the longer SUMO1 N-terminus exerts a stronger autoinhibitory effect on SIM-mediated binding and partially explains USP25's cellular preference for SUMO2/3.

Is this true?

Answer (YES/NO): YES